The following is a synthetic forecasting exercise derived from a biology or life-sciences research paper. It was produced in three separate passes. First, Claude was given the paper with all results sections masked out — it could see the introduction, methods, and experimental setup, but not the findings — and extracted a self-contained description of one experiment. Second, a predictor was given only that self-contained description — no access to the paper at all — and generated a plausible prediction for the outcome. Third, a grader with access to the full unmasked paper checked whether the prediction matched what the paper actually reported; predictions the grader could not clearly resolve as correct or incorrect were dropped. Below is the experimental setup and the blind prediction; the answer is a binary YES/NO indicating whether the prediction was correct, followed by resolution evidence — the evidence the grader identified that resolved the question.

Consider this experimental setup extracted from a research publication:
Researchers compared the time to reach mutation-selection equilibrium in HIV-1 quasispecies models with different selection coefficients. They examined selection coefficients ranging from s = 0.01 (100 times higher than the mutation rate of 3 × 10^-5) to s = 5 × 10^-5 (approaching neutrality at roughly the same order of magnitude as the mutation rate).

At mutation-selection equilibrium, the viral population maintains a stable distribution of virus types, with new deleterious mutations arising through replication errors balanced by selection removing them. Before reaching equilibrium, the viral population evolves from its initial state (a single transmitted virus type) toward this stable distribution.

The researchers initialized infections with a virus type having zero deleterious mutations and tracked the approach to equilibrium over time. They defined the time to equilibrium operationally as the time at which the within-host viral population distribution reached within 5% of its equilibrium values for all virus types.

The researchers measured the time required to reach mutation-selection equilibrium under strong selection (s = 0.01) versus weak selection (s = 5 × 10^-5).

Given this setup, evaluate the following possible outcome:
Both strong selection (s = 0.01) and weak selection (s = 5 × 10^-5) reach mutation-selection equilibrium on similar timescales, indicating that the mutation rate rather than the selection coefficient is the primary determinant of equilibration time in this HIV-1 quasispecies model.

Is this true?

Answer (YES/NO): NO